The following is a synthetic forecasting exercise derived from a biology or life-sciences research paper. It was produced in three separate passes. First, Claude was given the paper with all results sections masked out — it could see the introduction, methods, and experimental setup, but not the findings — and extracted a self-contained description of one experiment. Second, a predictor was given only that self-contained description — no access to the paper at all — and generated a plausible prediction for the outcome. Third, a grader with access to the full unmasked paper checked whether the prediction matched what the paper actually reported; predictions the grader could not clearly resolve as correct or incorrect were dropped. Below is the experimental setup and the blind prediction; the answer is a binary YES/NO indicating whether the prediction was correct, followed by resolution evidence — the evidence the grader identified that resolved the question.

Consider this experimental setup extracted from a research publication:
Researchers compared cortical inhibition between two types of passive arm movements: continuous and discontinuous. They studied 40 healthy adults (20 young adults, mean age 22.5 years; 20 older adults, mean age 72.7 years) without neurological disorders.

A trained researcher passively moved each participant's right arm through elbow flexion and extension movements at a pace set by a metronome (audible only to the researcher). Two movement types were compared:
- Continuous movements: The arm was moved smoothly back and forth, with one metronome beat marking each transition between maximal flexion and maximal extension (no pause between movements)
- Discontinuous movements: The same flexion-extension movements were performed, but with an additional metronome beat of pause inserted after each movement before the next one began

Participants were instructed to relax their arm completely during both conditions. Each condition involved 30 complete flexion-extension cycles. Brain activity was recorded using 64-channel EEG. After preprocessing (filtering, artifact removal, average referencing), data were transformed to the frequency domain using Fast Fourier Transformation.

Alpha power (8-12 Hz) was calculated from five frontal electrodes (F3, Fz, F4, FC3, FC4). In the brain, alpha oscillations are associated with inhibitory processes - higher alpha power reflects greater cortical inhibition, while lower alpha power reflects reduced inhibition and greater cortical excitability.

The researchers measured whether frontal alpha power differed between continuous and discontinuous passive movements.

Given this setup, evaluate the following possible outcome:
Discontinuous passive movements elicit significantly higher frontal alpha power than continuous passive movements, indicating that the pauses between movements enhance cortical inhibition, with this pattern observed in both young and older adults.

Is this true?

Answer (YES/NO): YES